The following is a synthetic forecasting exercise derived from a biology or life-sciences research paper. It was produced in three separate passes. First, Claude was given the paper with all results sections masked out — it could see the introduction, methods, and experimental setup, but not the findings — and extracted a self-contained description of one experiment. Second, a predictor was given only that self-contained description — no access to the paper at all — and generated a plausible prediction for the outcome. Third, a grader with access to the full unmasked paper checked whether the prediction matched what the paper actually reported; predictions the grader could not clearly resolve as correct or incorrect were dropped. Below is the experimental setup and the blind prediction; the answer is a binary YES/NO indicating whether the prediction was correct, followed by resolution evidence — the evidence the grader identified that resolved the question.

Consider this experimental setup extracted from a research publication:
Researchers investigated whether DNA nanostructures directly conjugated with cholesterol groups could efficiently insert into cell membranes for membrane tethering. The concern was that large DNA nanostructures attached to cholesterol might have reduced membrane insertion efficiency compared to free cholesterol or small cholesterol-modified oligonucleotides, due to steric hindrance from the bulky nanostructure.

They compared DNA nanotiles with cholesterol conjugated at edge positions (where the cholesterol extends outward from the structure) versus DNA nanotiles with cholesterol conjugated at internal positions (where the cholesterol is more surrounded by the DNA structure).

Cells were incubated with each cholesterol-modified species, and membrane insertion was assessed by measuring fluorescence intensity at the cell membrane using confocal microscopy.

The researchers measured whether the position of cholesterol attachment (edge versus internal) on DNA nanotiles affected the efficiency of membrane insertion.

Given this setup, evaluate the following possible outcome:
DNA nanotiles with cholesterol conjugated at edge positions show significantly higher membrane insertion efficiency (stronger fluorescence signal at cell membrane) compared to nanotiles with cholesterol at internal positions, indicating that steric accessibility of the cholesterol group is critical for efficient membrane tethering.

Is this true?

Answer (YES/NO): YES